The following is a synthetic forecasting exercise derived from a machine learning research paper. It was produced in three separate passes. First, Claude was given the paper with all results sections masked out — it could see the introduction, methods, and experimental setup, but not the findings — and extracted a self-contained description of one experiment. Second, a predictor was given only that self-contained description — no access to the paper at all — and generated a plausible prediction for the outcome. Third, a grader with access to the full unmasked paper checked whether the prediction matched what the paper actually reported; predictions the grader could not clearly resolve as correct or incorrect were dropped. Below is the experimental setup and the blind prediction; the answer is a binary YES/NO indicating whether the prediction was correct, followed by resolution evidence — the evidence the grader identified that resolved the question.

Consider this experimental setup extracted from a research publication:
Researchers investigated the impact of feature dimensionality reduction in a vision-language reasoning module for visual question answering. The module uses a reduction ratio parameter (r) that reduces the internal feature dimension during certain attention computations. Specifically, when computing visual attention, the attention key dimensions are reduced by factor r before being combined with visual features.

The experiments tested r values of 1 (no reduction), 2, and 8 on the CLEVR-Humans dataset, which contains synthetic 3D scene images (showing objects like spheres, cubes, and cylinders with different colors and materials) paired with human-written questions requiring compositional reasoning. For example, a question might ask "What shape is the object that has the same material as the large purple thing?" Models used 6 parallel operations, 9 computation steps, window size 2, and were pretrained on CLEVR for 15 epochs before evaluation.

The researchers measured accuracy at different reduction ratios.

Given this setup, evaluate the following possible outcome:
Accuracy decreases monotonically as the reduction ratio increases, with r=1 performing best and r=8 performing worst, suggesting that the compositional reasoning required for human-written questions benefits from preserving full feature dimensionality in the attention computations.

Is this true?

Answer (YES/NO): YES